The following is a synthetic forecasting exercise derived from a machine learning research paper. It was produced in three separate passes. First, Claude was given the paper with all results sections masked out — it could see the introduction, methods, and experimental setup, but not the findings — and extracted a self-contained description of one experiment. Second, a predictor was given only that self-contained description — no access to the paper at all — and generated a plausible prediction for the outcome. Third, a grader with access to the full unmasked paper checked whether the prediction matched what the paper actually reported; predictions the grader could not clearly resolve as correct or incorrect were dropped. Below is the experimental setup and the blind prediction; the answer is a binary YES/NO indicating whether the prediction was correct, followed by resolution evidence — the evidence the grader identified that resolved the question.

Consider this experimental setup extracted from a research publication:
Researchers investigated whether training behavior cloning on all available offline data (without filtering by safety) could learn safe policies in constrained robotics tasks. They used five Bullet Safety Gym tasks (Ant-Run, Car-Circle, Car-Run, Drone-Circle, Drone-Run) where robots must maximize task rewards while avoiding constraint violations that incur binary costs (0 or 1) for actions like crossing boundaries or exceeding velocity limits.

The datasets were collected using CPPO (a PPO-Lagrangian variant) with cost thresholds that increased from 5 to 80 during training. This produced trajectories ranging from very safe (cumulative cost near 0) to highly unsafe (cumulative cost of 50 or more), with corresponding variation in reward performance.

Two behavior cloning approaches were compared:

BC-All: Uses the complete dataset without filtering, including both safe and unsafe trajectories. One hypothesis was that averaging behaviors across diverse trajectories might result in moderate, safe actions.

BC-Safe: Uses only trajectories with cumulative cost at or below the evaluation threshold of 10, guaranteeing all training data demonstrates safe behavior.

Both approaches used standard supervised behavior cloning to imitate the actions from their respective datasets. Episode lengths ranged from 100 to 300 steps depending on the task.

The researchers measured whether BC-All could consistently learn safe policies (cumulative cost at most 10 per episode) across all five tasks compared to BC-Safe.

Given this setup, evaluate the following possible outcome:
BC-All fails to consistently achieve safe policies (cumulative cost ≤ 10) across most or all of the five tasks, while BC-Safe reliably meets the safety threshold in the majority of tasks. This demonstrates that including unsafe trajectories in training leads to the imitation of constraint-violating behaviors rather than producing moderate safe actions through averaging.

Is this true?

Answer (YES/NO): YES